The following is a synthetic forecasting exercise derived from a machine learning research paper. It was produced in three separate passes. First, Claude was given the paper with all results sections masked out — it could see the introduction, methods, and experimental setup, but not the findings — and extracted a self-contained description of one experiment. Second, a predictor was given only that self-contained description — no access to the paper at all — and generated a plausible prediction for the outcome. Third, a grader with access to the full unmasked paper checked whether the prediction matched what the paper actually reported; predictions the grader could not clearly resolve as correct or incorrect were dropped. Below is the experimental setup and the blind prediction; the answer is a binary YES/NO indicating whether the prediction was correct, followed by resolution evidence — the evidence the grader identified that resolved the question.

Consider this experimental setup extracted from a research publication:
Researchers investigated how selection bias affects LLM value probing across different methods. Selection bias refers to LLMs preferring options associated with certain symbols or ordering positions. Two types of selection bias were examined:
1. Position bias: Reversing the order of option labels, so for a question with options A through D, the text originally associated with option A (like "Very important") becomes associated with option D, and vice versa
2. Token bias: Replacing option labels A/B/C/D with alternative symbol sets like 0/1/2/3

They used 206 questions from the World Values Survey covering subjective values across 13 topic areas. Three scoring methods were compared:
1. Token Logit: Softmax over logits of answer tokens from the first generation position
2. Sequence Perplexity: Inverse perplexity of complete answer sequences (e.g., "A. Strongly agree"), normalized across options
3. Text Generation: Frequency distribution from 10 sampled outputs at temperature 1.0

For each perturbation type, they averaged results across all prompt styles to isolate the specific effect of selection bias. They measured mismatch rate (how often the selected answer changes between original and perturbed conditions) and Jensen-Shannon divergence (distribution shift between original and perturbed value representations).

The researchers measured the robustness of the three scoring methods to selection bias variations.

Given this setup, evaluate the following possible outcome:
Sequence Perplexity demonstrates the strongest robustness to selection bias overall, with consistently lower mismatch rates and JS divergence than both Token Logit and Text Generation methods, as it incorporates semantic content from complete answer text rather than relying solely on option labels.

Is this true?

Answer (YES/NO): YES